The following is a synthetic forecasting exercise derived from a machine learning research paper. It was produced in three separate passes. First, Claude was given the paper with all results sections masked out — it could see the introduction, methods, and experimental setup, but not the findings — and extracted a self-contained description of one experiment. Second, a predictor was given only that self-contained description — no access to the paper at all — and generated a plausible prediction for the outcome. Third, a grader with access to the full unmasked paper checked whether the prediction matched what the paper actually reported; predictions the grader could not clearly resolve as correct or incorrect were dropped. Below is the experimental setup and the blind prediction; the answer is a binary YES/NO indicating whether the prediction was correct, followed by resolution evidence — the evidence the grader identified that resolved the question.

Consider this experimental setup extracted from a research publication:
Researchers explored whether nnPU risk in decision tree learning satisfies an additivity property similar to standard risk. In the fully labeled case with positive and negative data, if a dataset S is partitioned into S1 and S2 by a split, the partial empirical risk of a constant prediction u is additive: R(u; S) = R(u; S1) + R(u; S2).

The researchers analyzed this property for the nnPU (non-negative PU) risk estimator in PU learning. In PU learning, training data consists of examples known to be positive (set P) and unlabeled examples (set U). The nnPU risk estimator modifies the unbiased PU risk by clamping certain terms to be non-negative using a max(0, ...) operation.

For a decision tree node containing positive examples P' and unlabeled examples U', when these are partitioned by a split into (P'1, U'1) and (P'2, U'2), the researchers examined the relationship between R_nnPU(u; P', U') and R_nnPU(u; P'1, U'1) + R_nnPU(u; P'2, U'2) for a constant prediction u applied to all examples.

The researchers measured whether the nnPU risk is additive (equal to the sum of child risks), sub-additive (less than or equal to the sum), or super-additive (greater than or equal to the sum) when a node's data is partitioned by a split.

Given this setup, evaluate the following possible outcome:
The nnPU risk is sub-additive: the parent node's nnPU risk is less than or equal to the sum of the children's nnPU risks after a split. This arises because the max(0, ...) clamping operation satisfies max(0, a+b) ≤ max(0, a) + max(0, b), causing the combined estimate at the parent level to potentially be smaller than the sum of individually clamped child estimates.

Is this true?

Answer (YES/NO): YES